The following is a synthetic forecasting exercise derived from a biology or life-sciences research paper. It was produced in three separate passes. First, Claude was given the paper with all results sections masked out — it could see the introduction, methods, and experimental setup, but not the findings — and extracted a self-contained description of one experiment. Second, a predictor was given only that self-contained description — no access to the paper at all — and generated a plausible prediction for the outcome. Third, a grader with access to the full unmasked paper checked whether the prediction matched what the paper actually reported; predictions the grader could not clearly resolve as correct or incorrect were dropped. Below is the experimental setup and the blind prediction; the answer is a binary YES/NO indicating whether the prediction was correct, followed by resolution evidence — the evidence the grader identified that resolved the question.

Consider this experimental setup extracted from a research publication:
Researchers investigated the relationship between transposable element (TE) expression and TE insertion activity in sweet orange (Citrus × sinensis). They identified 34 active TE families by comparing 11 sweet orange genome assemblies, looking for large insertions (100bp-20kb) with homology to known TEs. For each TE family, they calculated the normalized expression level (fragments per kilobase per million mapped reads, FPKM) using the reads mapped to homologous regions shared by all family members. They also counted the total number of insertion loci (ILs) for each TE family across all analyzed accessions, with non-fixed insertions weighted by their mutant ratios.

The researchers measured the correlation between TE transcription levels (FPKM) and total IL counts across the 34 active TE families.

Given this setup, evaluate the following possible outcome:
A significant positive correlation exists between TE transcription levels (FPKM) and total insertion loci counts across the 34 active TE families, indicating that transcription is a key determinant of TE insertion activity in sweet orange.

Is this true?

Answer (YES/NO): NO